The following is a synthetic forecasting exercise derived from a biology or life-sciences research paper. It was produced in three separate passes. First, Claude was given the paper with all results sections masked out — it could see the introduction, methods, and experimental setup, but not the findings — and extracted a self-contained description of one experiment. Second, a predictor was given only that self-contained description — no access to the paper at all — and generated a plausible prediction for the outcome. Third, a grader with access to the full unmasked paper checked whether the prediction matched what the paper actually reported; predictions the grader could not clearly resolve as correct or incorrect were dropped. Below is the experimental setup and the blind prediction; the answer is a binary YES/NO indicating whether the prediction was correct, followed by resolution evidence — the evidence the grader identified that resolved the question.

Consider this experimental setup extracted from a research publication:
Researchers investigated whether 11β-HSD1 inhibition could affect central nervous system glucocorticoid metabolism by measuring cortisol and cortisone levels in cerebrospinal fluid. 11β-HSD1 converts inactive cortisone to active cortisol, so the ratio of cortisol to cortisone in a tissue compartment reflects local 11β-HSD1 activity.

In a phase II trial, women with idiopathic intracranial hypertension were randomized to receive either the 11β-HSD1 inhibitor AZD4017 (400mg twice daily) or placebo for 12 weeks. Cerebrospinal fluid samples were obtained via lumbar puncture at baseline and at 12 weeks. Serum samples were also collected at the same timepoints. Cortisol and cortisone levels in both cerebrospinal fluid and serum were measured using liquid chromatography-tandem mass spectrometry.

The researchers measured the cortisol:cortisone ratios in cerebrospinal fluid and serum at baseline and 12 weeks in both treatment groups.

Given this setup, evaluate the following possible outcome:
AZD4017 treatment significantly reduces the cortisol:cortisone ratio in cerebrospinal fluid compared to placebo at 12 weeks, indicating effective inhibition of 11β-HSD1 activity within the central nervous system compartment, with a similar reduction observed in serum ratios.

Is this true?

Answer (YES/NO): NO